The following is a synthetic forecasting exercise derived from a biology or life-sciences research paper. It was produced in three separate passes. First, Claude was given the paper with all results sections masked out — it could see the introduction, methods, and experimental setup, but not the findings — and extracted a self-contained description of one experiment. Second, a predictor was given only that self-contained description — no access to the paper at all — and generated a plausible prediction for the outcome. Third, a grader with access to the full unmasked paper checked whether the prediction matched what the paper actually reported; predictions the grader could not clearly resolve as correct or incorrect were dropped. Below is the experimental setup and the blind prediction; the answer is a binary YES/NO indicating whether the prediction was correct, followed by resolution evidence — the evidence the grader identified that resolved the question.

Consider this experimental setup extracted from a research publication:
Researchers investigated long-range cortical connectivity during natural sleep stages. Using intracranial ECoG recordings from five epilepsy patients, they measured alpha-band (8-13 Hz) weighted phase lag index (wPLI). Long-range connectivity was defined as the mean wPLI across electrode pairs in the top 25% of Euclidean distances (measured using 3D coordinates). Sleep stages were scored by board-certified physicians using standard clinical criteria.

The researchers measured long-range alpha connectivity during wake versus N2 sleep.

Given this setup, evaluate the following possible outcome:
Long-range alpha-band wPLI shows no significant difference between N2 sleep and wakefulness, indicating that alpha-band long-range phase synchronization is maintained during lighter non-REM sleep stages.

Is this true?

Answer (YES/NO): NO